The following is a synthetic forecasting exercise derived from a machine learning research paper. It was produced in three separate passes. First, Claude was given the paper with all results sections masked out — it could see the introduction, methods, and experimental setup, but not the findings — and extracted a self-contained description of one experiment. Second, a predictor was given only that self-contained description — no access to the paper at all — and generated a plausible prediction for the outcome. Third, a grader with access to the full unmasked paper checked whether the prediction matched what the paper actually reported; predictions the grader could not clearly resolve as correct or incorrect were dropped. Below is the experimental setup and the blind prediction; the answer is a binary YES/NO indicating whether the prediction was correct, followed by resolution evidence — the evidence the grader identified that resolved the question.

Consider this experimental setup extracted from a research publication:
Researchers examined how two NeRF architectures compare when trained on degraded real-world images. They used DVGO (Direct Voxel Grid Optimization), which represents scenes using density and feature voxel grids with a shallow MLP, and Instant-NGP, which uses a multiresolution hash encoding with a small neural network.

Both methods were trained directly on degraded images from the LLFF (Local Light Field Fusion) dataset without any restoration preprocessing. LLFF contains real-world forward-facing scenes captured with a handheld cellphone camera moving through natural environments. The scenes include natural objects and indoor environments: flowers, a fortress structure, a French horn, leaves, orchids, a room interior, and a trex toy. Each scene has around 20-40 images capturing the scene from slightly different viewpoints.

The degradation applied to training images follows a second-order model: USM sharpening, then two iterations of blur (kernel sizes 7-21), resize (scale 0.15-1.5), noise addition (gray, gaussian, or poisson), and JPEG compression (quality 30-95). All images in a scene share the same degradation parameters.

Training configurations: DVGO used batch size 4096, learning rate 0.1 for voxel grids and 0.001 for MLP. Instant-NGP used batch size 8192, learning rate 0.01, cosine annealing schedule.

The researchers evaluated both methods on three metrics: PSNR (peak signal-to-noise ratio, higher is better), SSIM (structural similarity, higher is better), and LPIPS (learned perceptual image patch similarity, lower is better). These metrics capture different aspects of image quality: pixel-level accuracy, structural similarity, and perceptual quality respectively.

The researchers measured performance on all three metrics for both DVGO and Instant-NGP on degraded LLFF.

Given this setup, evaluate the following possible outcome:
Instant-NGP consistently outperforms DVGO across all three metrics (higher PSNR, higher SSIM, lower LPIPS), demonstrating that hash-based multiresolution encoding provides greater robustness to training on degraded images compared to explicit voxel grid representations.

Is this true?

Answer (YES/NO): YES